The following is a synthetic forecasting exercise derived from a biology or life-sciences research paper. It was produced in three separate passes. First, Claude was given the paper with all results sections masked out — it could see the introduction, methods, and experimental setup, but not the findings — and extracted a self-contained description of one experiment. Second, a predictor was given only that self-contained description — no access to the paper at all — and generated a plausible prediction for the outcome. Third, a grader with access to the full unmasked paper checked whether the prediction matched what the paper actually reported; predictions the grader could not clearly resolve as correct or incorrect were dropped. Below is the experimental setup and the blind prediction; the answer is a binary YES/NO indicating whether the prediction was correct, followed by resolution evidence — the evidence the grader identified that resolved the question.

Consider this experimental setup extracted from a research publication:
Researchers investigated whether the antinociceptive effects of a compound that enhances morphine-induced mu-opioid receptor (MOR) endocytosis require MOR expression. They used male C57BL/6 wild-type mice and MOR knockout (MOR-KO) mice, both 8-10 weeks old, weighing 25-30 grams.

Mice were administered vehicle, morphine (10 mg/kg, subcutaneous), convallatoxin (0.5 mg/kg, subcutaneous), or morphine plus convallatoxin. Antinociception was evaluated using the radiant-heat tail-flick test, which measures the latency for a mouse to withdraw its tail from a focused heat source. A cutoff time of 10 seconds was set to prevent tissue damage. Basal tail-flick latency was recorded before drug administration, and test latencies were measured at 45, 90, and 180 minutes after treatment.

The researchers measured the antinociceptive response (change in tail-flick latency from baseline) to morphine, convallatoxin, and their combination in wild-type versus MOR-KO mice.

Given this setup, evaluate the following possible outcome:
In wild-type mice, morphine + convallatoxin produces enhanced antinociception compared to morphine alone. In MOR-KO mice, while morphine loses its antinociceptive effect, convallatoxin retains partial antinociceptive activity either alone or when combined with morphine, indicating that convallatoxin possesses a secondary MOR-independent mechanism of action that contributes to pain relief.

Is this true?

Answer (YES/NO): NO